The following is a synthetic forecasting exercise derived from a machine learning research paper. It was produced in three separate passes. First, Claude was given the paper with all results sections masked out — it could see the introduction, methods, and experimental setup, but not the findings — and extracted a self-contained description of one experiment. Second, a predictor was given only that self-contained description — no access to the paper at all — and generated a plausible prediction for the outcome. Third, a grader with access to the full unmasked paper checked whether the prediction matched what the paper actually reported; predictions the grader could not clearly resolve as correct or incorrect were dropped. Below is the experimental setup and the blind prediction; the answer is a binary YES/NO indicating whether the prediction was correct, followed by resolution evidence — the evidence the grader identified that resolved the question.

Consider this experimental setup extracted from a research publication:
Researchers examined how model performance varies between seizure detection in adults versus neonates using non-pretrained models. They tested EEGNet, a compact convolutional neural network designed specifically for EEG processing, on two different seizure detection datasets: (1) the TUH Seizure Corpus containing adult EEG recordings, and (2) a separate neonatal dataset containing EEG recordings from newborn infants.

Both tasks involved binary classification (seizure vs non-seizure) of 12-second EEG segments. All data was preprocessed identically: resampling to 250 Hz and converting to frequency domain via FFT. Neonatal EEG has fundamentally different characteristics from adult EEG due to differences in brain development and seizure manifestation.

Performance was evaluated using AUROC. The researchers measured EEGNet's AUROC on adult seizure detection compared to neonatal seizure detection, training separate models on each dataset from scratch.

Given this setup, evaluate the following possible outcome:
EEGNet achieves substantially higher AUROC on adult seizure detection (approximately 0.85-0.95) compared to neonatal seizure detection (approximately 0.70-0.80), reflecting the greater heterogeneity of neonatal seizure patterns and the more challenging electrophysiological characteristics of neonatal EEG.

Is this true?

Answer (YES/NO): NO